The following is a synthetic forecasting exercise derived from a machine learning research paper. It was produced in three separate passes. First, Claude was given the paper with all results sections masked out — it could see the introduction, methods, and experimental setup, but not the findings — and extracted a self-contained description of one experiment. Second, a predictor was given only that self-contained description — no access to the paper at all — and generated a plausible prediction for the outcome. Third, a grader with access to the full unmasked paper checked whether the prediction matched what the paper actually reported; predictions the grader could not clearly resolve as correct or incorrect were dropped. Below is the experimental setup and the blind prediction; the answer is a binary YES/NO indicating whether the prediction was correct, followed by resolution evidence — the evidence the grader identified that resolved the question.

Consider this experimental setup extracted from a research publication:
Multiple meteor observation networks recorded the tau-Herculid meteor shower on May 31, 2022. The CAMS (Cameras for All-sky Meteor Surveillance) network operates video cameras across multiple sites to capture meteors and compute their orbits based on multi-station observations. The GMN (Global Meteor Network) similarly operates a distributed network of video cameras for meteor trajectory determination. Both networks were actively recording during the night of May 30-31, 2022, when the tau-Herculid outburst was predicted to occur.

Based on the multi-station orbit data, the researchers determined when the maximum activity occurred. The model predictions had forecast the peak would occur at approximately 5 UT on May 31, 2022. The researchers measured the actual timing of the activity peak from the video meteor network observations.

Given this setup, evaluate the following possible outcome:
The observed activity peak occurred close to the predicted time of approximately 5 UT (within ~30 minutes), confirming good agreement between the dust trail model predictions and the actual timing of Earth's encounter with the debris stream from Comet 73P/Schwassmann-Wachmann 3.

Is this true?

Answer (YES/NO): NO